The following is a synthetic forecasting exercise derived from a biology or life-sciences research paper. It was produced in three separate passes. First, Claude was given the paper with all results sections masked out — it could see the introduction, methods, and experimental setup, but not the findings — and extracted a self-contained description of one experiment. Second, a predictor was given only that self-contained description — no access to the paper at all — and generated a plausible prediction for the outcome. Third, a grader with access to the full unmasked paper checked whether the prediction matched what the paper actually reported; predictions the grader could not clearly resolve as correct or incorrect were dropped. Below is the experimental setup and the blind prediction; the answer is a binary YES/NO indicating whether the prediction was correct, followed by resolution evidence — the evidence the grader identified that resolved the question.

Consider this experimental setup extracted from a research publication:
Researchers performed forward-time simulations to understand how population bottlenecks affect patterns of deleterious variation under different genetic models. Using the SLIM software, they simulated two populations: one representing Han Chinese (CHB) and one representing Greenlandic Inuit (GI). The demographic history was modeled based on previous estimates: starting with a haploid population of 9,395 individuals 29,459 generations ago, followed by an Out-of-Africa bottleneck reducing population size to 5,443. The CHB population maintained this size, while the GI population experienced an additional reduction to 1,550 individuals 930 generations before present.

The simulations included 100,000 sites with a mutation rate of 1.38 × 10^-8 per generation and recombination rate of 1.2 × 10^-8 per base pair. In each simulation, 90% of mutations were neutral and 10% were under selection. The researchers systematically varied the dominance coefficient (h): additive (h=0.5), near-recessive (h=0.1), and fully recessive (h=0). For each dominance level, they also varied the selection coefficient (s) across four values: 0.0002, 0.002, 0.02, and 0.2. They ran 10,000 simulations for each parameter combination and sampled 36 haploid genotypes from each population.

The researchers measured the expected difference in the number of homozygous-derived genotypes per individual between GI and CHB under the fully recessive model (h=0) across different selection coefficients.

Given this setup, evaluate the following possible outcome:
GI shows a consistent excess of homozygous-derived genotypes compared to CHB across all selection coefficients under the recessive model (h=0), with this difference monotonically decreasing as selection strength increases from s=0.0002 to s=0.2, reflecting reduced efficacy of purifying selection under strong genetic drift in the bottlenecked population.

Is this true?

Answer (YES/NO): NO